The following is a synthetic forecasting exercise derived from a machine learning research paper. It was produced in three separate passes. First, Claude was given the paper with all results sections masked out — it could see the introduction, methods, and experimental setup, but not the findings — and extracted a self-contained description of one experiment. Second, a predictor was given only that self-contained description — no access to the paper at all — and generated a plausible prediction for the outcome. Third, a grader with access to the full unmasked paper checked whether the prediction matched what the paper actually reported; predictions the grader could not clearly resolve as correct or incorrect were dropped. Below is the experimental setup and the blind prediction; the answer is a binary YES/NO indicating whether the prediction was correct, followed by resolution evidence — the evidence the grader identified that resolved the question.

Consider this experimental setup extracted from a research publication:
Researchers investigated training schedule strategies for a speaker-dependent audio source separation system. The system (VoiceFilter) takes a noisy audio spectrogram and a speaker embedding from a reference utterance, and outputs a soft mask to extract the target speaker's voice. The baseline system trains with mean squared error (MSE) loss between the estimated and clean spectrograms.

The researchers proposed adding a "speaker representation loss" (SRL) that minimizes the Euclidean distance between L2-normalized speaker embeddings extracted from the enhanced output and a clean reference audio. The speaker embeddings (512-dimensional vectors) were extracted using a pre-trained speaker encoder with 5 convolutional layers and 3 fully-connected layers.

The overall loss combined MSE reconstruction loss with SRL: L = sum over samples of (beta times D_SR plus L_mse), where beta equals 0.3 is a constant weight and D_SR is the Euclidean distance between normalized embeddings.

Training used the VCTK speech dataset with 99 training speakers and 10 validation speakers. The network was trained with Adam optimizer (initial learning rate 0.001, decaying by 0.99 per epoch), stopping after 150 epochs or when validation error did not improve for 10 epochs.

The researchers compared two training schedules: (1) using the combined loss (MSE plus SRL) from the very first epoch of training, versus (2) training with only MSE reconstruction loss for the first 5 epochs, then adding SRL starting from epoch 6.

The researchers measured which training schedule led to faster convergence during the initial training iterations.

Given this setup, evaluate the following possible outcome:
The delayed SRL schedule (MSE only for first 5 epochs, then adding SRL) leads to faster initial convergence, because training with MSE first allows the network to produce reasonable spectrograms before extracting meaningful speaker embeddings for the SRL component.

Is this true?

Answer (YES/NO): YES